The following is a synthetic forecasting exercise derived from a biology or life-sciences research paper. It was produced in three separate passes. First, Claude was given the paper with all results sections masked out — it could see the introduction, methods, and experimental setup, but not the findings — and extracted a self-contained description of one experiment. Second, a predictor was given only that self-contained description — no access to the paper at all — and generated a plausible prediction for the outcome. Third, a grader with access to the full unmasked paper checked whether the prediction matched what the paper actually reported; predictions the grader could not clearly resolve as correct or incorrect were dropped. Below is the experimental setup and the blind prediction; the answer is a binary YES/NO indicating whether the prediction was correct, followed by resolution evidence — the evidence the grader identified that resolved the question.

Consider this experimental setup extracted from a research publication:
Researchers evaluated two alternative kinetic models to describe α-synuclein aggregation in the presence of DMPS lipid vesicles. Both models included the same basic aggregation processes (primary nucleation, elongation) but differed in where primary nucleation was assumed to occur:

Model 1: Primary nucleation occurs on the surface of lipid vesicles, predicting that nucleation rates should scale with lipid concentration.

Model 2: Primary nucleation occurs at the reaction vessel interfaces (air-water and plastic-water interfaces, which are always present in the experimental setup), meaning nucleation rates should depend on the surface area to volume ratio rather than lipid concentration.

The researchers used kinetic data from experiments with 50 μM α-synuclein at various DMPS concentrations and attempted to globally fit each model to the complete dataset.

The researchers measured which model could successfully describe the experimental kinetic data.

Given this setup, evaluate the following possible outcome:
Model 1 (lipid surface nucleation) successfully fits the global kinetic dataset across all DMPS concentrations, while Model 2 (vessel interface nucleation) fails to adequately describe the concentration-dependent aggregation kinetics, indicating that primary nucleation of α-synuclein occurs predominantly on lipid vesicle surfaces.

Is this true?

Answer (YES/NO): NO